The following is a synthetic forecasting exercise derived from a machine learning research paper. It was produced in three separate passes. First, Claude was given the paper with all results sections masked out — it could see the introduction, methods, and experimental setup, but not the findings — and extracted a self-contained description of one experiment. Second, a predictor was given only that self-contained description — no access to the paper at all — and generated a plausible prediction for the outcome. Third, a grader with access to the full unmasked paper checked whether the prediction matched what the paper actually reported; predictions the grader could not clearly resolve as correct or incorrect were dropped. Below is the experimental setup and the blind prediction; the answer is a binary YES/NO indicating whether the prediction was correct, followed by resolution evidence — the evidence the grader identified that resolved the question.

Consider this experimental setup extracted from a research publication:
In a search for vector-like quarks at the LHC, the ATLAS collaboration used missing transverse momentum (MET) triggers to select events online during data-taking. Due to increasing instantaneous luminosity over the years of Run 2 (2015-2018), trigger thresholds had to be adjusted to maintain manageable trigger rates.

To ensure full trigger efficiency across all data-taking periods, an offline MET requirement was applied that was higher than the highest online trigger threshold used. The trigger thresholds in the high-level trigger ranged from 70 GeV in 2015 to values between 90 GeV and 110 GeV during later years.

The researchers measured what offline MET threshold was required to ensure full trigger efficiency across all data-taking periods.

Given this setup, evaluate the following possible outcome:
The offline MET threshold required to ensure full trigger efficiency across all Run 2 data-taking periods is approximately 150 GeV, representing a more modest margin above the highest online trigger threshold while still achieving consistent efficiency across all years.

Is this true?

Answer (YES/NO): NO